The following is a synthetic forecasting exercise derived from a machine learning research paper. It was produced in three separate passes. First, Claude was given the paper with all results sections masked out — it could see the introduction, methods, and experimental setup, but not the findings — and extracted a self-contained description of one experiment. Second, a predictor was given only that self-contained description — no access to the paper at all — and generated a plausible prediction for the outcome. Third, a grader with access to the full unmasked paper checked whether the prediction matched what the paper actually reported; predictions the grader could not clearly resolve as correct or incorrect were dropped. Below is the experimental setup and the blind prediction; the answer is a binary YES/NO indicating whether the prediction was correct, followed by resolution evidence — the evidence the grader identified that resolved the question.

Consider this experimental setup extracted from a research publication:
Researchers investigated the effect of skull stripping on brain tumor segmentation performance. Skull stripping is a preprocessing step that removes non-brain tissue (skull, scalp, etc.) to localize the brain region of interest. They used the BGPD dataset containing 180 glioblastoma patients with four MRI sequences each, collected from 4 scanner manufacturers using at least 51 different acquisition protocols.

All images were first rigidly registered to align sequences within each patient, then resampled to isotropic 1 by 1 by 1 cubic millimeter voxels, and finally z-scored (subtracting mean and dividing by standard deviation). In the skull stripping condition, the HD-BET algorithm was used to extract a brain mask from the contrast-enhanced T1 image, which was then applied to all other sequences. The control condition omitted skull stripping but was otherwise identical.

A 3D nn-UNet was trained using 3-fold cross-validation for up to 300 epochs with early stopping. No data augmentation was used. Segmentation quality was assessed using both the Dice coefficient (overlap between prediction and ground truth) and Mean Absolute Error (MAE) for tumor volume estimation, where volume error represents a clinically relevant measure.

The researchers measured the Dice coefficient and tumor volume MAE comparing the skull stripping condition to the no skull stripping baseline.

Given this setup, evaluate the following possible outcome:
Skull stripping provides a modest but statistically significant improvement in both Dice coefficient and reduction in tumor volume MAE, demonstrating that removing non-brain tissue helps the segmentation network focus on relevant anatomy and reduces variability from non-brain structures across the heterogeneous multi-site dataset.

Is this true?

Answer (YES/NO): NO